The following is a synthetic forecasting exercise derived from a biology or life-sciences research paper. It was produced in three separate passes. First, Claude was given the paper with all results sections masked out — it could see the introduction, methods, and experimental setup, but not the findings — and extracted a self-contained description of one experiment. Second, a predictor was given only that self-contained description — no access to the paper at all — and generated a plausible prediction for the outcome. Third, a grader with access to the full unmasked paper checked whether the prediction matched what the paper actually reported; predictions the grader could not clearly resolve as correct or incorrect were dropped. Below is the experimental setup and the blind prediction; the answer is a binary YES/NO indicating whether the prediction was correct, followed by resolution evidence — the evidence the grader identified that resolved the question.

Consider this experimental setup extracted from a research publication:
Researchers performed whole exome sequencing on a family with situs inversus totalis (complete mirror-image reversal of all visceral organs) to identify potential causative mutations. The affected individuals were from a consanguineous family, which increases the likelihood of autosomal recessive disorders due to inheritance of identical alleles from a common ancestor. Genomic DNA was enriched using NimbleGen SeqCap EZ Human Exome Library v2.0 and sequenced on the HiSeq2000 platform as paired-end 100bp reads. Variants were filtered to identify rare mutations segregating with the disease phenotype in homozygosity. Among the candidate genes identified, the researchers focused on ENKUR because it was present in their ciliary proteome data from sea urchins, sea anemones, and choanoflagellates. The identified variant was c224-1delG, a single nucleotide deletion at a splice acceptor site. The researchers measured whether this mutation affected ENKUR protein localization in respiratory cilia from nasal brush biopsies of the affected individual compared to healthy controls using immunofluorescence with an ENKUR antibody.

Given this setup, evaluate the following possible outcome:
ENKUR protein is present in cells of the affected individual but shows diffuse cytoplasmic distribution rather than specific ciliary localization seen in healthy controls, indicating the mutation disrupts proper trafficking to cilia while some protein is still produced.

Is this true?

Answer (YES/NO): NO